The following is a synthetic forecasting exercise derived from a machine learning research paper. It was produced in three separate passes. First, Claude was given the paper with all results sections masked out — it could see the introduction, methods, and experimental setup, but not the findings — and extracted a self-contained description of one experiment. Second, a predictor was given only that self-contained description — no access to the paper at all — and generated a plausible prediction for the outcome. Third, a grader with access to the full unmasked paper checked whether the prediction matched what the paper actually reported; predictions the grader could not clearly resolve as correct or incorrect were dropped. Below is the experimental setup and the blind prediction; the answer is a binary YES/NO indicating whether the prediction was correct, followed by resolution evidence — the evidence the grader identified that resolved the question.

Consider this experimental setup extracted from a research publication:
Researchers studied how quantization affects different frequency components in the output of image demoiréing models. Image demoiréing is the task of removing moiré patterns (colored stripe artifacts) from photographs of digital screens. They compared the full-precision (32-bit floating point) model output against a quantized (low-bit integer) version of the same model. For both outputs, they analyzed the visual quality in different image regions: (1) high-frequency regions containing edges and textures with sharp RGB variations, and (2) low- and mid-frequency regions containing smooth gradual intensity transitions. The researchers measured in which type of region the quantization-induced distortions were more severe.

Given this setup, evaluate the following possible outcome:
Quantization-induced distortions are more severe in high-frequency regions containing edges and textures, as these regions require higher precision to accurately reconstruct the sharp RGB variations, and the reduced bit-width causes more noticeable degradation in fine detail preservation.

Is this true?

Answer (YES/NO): NO